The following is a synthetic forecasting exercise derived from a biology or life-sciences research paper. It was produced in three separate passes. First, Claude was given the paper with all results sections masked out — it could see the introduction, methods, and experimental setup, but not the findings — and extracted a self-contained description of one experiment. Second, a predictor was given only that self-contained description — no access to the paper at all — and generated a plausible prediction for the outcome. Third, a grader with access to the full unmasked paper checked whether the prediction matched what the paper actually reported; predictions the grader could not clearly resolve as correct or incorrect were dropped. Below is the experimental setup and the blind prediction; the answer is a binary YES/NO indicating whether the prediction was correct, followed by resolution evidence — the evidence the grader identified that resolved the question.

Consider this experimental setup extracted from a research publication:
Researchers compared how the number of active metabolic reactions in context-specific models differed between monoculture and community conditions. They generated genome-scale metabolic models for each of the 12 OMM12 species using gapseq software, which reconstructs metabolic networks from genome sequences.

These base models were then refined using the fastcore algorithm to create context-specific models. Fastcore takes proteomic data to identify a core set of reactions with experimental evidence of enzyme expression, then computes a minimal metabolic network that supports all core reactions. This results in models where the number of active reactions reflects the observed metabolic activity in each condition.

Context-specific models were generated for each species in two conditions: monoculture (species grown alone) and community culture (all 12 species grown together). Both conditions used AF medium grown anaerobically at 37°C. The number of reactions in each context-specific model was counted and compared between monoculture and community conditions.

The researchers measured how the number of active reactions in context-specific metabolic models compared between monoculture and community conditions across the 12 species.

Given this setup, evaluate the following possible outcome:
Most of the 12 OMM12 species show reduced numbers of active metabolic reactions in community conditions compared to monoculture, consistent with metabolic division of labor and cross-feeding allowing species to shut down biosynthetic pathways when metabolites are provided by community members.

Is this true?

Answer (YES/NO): YES